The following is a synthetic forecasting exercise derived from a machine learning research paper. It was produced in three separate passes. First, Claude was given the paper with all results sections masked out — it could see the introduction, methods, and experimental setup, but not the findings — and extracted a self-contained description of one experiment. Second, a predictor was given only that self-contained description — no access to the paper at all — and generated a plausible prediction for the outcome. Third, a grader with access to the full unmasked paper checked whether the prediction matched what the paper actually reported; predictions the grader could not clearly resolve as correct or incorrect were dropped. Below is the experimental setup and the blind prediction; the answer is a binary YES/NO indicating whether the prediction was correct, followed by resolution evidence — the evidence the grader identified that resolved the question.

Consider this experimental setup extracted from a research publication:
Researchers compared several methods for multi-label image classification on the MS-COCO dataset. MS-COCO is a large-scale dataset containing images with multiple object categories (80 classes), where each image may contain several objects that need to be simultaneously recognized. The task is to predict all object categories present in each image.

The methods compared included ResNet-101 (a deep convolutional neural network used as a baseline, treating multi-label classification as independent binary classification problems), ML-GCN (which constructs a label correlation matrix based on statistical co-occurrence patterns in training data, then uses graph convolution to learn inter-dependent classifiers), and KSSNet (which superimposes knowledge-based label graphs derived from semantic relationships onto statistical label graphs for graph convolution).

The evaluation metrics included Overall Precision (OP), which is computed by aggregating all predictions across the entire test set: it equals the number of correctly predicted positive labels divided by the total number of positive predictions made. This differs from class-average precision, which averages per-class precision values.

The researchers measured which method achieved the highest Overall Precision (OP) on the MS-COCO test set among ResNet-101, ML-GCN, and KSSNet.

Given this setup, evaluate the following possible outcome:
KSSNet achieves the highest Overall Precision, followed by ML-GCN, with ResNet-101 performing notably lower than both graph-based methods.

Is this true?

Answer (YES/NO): NO